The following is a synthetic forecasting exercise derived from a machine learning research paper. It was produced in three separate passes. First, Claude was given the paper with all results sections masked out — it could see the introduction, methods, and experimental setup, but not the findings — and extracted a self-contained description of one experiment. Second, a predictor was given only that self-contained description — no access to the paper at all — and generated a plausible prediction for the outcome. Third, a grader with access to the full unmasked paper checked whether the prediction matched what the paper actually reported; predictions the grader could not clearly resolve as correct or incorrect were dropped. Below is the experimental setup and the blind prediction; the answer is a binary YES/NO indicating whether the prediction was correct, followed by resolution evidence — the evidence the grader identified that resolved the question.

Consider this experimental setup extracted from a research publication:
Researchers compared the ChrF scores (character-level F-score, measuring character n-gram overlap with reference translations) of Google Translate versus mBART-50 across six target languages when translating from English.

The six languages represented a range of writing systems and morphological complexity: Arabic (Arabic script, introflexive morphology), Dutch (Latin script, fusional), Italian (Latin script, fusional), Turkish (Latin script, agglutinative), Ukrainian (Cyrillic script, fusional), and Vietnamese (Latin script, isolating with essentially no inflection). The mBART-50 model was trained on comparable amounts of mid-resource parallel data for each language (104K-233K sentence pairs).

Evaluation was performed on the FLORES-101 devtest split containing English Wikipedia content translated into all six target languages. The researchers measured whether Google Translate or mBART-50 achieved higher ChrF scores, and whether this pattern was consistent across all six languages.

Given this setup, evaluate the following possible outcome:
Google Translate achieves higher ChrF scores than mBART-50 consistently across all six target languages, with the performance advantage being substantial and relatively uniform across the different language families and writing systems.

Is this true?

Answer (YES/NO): NO